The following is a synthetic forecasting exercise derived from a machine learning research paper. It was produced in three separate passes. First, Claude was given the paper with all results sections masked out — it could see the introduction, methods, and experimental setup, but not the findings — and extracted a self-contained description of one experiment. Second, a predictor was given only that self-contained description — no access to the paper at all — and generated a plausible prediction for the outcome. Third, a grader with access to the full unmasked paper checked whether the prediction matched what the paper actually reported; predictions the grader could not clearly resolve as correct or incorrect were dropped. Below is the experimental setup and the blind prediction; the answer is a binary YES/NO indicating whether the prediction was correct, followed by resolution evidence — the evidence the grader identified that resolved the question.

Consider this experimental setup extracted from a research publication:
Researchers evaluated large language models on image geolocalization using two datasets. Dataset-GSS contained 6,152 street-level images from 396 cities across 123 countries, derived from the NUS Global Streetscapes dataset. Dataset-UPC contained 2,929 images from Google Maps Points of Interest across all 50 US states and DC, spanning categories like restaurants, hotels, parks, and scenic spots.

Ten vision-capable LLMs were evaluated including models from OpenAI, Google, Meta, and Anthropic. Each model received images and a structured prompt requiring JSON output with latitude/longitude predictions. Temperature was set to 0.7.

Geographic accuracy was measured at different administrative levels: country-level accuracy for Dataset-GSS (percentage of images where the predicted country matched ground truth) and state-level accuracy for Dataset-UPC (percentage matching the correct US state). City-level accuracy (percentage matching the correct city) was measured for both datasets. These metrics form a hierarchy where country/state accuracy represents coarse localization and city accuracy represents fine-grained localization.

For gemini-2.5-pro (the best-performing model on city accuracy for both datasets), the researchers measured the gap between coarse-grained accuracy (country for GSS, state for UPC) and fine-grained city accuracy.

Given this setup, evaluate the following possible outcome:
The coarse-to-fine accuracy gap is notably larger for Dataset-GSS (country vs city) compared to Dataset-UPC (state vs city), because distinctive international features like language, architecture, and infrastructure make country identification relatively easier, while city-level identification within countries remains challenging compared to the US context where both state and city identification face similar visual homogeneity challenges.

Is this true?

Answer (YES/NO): YES